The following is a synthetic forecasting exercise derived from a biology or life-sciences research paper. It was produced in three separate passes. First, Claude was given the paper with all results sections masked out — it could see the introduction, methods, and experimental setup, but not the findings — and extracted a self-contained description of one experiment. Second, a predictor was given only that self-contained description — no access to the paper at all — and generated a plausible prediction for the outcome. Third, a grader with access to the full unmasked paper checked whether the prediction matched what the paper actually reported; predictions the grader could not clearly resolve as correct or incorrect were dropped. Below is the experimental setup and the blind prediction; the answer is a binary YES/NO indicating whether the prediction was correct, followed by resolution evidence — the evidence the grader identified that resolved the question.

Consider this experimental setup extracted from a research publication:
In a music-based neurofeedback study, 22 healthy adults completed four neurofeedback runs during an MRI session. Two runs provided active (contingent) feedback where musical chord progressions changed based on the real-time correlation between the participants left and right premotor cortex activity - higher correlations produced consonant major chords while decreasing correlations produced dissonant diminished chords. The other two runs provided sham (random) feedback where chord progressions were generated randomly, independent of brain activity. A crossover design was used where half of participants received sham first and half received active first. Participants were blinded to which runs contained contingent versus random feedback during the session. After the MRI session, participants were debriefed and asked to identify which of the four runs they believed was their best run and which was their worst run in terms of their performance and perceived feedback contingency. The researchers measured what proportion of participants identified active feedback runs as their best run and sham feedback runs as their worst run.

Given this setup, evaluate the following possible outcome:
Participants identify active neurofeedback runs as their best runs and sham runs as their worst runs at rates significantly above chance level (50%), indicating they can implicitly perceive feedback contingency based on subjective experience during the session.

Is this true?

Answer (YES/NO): YES